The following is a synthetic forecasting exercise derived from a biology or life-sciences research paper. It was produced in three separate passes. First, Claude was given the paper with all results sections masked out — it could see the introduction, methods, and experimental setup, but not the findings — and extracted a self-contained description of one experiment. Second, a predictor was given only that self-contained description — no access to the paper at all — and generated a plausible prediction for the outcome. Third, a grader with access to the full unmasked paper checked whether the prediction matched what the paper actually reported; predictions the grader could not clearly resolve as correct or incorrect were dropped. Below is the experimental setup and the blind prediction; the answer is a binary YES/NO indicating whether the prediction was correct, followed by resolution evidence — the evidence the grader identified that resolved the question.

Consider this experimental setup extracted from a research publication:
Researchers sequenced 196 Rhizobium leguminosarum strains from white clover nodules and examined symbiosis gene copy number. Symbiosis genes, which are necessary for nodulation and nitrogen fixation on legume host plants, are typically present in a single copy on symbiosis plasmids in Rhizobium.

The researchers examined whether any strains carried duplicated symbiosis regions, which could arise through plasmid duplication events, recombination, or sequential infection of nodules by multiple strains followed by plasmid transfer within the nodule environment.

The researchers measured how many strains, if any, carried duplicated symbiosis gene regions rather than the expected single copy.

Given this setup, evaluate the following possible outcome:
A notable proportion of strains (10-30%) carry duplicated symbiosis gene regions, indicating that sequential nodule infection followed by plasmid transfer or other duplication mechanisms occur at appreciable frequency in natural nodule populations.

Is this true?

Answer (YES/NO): NO